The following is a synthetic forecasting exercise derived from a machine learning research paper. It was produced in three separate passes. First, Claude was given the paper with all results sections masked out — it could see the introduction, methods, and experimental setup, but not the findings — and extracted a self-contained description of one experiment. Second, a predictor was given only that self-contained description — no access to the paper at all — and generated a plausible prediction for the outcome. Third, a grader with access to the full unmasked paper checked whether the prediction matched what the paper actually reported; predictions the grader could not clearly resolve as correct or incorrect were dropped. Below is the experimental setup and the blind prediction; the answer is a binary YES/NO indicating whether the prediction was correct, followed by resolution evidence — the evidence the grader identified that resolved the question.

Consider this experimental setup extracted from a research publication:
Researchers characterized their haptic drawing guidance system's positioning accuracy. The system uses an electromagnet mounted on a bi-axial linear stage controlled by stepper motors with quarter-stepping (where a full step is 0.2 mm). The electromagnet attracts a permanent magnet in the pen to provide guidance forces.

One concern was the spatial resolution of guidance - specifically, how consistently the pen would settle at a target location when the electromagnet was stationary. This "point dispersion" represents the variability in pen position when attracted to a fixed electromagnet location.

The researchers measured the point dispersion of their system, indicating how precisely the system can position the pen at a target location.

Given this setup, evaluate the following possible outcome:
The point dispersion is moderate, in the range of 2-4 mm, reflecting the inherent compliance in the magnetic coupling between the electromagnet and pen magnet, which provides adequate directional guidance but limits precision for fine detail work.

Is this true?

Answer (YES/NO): YES